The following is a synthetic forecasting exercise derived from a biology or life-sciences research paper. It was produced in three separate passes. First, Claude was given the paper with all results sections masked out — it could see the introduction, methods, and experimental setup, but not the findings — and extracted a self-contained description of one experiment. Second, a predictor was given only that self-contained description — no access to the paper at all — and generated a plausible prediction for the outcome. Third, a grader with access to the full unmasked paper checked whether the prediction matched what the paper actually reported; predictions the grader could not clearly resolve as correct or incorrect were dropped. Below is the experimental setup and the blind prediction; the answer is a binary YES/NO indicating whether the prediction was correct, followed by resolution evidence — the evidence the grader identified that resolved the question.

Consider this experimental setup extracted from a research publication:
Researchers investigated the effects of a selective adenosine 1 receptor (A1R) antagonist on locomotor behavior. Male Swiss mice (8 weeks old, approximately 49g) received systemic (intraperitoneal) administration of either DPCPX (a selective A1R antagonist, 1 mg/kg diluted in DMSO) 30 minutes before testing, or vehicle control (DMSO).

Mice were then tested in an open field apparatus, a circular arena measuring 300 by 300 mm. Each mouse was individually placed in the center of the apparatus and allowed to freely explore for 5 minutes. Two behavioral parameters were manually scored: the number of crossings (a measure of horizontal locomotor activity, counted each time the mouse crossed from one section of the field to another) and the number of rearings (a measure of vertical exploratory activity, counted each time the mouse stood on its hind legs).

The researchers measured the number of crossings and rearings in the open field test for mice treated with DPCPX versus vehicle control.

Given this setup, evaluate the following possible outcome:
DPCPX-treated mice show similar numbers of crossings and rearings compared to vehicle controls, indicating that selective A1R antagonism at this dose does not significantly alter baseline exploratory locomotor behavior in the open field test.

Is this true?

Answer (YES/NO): YES